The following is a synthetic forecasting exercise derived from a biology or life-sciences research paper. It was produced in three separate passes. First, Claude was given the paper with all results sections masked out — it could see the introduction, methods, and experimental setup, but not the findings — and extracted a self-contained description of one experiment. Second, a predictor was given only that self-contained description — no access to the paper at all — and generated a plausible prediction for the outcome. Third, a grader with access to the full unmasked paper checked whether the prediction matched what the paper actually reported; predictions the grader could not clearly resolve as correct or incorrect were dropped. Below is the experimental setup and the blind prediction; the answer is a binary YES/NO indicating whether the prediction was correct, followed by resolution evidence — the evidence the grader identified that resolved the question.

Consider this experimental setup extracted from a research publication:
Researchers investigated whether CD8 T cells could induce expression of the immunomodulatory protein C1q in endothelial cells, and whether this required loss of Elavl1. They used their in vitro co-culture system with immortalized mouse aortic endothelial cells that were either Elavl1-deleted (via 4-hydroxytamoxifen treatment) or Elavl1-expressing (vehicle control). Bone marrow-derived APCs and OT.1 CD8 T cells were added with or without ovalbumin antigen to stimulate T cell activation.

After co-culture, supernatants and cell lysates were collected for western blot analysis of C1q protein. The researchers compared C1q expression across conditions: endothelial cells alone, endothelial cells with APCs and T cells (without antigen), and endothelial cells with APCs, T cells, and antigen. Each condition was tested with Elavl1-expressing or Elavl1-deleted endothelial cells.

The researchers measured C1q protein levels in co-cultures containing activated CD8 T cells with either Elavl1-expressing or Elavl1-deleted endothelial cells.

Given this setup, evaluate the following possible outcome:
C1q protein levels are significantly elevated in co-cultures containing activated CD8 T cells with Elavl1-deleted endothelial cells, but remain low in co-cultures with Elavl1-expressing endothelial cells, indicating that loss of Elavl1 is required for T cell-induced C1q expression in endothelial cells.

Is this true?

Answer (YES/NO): YES